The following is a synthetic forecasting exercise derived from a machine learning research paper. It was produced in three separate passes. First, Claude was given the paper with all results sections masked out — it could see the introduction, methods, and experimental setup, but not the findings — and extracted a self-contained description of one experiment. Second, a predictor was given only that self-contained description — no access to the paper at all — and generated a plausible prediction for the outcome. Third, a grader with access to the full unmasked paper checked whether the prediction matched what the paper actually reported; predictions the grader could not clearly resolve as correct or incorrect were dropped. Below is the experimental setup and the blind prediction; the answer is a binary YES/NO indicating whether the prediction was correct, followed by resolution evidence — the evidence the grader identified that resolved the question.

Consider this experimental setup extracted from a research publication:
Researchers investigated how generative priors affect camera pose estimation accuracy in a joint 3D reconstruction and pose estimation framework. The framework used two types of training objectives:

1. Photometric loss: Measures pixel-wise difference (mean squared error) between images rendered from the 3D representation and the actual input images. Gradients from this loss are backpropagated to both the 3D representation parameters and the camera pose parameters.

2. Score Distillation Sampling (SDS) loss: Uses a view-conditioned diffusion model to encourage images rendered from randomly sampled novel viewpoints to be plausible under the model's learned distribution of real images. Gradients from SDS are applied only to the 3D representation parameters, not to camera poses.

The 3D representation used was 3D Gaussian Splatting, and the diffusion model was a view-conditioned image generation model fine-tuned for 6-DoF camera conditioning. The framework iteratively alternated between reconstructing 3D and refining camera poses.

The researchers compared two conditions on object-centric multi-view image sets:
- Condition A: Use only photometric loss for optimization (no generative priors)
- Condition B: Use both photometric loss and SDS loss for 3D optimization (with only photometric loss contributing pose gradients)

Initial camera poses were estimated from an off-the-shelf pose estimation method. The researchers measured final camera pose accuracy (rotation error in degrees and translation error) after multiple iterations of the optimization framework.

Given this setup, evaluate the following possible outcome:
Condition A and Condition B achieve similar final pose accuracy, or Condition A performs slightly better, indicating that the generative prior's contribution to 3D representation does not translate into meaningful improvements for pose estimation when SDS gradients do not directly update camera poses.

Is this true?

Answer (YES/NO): NO